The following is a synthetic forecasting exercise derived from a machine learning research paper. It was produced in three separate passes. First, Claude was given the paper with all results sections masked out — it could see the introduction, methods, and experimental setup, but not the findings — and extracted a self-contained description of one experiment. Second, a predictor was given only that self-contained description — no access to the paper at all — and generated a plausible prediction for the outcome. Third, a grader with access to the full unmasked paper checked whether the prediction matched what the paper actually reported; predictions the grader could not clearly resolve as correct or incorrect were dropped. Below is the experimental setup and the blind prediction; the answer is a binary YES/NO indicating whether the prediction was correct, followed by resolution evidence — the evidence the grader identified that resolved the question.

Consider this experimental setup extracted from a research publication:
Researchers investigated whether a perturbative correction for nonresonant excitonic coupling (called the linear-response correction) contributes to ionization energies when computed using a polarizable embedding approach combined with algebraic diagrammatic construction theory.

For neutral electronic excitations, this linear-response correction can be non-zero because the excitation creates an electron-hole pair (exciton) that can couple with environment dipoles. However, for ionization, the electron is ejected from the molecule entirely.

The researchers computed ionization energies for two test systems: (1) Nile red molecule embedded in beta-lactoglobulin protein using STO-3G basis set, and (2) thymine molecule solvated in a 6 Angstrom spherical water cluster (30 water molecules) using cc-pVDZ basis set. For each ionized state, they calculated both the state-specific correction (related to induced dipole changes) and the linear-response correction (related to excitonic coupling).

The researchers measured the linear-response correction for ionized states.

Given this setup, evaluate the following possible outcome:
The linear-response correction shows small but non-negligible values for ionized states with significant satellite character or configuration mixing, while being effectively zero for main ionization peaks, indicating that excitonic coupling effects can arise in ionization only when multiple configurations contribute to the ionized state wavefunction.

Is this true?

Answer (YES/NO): NO